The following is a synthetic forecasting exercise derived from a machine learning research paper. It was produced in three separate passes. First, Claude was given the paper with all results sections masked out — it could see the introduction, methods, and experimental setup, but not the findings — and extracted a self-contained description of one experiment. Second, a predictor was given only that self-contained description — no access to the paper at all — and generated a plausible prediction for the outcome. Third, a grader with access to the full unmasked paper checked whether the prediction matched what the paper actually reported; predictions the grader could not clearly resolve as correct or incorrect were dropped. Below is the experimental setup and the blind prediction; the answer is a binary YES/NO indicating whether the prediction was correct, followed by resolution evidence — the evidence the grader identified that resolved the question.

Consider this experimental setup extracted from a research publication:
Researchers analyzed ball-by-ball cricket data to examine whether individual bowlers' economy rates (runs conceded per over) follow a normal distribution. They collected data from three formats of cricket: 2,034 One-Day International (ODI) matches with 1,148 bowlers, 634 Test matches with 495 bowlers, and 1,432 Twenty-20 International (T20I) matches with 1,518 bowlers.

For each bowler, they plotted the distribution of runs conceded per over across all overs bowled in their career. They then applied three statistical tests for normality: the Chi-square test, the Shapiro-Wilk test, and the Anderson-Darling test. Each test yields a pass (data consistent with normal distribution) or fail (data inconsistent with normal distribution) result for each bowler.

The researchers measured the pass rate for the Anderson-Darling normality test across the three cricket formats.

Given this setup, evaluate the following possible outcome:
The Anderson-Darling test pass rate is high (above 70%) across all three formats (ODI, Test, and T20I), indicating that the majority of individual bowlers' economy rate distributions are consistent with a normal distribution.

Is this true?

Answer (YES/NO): NO